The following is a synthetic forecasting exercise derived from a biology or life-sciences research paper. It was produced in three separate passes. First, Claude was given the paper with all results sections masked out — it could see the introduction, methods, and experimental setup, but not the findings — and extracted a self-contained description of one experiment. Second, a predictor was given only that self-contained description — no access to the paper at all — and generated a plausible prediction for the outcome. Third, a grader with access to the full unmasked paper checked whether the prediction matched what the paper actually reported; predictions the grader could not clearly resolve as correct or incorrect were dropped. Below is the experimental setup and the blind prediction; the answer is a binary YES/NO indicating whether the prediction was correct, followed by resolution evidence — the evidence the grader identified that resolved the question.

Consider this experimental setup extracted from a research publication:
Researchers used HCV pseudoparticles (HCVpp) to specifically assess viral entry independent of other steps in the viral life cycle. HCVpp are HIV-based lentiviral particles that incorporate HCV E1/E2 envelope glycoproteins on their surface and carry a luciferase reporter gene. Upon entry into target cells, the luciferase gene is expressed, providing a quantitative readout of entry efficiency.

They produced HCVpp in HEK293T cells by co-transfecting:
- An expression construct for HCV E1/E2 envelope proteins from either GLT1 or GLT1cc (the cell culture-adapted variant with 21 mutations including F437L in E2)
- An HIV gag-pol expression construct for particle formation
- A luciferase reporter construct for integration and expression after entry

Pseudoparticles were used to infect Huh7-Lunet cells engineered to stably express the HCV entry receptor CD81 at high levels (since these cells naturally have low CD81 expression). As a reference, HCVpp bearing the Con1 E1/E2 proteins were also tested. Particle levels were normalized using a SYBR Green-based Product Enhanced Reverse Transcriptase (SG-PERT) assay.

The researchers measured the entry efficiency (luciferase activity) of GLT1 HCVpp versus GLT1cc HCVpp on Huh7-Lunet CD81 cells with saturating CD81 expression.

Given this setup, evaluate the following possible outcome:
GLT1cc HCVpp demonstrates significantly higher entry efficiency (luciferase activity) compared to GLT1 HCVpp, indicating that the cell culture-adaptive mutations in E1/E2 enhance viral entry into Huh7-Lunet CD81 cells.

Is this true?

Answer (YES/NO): NO